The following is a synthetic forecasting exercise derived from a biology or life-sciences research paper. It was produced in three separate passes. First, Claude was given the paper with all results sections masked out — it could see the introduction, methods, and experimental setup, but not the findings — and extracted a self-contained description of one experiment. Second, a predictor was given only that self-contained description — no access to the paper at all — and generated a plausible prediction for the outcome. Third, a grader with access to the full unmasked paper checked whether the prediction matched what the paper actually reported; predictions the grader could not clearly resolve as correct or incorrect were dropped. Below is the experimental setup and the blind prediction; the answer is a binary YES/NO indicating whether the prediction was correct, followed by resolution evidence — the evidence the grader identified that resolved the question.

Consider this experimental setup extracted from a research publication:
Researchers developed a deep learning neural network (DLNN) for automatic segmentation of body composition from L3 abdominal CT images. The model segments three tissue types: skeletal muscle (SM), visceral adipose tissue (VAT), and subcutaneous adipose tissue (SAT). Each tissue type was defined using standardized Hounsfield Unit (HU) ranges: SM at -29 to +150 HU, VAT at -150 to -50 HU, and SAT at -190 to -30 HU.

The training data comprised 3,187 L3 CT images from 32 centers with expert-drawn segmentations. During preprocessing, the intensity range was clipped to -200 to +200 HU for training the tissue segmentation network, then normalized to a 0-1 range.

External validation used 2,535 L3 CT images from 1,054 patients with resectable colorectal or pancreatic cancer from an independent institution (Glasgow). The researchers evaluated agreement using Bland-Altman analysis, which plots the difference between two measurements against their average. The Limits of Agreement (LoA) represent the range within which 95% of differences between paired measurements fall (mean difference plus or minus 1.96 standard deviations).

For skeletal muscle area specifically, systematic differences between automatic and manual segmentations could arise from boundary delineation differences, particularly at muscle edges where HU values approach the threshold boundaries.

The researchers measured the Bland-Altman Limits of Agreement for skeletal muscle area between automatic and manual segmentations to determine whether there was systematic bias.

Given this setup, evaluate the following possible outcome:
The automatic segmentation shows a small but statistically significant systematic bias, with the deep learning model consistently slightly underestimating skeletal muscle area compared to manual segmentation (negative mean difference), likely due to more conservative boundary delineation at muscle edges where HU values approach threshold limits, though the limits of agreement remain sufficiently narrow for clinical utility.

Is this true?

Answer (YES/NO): NO